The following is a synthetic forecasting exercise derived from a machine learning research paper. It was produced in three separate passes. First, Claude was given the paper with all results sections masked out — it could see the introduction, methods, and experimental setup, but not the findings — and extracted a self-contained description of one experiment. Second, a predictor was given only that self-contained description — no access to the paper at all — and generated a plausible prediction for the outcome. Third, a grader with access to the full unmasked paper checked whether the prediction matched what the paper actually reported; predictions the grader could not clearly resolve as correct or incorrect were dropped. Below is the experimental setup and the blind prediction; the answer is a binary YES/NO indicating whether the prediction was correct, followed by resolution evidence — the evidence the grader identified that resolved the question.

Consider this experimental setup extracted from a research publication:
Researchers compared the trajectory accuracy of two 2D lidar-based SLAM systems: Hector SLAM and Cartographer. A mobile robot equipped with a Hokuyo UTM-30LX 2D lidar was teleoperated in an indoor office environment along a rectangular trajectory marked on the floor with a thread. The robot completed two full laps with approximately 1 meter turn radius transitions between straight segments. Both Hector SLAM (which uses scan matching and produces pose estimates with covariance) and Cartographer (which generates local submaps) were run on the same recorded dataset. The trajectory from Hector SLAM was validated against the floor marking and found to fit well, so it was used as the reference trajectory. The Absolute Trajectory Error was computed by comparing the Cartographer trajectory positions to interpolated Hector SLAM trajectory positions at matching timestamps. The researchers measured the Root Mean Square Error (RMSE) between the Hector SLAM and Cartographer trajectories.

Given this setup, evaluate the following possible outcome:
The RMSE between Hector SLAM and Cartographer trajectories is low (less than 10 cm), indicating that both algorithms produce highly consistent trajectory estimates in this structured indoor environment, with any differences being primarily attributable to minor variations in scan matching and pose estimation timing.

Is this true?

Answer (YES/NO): YES